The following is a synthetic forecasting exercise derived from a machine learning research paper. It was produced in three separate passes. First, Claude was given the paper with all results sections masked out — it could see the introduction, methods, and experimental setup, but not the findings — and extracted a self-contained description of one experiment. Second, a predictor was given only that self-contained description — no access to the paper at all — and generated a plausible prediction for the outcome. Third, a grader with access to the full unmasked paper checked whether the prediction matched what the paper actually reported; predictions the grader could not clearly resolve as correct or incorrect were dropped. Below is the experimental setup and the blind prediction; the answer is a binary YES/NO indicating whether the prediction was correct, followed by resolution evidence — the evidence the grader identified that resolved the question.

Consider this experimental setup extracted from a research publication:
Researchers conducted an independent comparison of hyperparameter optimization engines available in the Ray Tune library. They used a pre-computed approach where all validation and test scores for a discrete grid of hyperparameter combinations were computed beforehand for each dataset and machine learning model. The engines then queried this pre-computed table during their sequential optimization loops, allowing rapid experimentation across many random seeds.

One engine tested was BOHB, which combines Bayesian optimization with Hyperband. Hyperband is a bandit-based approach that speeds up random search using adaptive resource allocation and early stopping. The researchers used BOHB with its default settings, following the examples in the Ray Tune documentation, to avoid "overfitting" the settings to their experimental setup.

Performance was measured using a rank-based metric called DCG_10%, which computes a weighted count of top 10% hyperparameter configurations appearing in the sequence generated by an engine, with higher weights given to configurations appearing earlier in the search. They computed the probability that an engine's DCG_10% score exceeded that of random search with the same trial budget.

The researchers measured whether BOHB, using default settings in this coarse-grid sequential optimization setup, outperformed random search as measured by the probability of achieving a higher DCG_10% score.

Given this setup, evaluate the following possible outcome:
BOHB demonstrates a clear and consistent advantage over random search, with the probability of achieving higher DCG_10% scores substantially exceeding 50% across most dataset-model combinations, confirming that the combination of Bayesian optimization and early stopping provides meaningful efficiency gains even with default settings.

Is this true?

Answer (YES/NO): NO